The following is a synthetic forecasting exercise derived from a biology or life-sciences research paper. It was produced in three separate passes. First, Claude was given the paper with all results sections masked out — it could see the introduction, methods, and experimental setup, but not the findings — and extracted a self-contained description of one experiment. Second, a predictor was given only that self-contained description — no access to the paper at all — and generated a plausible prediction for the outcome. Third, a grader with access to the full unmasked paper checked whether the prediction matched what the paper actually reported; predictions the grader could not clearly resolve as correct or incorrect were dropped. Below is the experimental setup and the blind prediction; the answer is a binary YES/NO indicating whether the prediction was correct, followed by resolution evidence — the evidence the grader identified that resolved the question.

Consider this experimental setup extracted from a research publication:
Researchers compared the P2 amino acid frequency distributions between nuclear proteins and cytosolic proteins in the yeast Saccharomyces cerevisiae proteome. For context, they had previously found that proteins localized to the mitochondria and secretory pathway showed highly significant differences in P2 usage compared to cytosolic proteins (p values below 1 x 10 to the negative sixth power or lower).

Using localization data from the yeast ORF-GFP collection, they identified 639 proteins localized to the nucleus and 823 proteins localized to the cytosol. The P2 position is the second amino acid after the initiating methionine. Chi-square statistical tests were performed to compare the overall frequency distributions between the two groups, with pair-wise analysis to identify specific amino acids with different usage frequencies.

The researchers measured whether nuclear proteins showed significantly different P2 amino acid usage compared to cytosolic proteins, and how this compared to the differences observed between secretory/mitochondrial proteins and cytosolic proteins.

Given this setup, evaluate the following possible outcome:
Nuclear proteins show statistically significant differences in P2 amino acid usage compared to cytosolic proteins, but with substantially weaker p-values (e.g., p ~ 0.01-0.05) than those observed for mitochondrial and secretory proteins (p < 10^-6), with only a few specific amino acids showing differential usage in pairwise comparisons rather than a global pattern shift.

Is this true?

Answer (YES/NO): YES